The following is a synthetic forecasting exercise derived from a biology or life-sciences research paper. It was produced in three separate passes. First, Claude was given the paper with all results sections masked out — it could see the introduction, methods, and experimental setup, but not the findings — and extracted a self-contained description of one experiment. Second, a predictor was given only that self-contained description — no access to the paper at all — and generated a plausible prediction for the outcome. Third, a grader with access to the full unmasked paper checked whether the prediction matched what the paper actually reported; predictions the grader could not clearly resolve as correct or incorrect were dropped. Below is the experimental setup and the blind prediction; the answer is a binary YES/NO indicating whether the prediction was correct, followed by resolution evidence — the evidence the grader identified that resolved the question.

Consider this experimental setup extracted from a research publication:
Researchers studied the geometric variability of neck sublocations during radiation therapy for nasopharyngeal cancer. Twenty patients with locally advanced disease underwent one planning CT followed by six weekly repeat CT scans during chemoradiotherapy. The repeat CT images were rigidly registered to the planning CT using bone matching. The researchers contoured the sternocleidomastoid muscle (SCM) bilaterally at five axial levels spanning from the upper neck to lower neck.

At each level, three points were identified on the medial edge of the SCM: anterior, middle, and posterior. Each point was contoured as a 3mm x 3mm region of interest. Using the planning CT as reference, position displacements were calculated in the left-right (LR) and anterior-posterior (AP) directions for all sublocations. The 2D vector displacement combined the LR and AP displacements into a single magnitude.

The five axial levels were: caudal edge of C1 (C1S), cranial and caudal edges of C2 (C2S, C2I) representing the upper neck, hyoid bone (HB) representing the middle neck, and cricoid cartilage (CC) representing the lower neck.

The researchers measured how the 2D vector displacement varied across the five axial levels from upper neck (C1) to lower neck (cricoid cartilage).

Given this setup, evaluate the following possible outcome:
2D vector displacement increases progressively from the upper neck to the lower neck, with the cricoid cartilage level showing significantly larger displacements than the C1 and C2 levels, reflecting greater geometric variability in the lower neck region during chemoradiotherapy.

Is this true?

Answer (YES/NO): YES